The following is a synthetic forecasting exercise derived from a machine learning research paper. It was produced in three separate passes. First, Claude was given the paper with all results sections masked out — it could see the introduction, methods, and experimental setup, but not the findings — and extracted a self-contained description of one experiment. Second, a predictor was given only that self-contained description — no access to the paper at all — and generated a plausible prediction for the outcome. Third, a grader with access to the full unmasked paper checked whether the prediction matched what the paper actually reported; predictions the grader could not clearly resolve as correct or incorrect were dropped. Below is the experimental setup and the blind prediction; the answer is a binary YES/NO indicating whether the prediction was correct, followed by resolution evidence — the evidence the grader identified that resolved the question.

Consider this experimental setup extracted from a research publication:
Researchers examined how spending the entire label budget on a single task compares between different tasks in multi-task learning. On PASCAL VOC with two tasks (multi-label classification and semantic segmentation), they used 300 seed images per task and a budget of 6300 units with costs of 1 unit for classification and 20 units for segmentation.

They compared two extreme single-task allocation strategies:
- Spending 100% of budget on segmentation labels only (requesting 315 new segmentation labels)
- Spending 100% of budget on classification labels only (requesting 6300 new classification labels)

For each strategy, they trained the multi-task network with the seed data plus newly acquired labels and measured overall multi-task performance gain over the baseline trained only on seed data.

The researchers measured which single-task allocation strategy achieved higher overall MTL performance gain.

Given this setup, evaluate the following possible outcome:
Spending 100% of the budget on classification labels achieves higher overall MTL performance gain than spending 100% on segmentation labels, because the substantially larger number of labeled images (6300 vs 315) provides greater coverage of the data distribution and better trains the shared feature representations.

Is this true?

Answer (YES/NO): YES